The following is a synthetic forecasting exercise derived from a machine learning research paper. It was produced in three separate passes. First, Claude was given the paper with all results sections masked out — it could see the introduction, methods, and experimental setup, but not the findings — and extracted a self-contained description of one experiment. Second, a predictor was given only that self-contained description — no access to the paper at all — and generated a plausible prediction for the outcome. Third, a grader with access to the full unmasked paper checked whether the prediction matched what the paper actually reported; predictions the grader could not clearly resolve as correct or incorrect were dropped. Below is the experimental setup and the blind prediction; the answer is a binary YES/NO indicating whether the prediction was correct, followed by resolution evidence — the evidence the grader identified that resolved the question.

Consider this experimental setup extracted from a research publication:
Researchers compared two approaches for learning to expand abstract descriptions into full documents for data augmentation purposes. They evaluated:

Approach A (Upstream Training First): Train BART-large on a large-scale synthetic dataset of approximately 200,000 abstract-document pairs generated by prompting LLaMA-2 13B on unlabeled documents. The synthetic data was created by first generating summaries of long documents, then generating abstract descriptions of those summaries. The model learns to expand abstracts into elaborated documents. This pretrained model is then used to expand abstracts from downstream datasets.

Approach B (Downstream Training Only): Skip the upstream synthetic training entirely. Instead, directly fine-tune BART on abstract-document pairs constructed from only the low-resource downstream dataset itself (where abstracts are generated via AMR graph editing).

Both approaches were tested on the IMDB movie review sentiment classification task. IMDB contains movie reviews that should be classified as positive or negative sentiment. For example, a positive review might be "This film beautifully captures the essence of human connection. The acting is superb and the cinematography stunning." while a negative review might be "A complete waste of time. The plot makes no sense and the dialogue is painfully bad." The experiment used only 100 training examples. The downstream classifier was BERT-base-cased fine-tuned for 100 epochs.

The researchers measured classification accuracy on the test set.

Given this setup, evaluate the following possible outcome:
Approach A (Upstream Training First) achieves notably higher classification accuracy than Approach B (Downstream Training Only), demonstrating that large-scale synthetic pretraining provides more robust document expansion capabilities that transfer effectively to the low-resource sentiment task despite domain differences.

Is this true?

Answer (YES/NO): YES